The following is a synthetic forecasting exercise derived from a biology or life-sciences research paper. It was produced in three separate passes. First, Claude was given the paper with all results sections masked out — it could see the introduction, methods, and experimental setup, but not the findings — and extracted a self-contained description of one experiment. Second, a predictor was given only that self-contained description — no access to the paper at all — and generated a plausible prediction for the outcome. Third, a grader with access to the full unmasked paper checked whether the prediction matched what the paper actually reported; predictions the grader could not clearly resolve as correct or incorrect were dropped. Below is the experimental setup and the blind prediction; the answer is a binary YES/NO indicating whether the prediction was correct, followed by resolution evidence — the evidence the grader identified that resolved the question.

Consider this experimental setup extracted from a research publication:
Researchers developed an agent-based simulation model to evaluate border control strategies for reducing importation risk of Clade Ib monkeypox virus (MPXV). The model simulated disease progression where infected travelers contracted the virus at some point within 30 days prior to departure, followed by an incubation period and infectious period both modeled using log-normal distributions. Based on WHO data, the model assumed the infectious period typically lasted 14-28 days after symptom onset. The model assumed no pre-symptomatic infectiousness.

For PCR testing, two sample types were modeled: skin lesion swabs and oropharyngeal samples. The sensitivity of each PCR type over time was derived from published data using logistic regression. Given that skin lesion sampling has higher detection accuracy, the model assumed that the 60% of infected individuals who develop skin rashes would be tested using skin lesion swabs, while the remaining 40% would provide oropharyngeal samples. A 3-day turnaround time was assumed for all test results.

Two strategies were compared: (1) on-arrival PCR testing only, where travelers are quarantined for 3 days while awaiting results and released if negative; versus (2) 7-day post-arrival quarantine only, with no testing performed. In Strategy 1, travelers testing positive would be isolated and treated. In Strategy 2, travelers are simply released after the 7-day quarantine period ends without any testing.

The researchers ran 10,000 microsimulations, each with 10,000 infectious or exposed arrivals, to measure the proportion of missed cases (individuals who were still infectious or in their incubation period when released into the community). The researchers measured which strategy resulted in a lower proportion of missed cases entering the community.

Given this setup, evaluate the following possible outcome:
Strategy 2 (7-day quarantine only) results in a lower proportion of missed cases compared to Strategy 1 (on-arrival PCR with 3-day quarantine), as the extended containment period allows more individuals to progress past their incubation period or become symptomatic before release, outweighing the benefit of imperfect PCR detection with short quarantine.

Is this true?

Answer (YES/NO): NO